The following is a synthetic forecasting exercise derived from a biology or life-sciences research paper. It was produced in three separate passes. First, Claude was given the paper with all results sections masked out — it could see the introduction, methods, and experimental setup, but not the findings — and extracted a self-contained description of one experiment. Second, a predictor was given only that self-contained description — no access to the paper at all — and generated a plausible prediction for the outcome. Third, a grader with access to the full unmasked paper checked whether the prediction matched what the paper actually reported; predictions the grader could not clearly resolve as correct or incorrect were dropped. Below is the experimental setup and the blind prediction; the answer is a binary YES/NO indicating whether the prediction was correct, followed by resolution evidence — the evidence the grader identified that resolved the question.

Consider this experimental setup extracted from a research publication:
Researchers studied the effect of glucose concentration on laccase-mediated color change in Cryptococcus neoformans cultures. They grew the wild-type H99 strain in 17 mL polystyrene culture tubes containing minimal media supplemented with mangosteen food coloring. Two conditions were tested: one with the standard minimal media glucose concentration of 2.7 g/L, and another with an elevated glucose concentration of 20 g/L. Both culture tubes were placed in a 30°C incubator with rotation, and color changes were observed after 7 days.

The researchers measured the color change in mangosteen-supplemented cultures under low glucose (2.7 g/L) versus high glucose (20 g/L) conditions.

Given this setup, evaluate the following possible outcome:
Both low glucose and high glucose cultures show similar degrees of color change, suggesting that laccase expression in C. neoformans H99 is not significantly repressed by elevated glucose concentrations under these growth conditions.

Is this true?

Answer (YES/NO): NO